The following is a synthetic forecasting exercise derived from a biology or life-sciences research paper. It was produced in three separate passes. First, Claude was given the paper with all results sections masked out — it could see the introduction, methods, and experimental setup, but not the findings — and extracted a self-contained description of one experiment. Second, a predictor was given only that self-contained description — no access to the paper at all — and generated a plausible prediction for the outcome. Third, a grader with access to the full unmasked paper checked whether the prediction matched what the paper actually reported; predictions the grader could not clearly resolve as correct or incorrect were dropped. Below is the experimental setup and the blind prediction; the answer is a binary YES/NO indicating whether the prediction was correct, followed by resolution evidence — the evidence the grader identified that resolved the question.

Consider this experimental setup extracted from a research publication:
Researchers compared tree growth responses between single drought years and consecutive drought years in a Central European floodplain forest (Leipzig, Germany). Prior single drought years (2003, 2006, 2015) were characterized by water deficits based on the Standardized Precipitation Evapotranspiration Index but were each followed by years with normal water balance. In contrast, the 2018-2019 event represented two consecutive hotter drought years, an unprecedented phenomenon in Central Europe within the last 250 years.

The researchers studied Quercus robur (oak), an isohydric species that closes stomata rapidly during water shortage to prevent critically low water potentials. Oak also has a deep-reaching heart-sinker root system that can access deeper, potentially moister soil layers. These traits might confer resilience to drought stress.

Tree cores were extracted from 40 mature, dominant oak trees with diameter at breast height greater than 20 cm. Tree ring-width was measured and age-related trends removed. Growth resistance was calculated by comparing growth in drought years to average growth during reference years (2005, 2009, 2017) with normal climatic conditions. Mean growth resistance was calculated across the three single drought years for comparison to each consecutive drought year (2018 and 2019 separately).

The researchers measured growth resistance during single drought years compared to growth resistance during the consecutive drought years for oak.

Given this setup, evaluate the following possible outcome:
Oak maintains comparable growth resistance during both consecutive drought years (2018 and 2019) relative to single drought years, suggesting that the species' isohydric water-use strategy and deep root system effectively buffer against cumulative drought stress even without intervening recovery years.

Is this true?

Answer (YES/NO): NO